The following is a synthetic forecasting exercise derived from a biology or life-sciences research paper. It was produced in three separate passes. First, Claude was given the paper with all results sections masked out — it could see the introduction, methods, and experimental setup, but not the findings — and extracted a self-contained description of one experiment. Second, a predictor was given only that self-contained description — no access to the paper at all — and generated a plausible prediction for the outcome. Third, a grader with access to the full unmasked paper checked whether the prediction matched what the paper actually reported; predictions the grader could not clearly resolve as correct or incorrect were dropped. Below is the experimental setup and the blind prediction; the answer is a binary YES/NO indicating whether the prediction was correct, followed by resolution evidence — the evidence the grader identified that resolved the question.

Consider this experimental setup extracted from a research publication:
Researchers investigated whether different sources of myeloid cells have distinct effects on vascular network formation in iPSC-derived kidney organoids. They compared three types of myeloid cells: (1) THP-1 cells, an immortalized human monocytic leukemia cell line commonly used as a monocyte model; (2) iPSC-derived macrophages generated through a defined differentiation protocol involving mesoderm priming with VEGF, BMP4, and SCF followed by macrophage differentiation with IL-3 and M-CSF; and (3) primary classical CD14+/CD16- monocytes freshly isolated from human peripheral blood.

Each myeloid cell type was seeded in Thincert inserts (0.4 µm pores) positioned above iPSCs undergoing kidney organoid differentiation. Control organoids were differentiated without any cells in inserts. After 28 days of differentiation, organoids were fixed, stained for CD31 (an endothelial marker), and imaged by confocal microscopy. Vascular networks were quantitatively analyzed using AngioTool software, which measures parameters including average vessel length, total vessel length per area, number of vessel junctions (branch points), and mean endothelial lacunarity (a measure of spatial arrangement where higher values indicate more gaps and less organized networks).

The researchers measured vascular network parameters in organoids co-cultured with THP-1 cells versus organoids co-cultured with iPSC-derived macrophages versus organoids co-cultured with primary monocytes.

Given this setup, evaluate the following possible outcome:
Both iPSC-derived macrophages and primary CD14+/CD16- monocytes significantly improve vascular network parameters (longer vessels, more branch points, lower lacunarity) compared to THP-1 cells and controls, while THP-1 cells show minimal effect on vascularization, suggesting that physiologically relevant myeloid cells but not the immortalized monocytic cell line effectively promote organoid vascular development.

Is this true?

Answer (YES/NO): NO